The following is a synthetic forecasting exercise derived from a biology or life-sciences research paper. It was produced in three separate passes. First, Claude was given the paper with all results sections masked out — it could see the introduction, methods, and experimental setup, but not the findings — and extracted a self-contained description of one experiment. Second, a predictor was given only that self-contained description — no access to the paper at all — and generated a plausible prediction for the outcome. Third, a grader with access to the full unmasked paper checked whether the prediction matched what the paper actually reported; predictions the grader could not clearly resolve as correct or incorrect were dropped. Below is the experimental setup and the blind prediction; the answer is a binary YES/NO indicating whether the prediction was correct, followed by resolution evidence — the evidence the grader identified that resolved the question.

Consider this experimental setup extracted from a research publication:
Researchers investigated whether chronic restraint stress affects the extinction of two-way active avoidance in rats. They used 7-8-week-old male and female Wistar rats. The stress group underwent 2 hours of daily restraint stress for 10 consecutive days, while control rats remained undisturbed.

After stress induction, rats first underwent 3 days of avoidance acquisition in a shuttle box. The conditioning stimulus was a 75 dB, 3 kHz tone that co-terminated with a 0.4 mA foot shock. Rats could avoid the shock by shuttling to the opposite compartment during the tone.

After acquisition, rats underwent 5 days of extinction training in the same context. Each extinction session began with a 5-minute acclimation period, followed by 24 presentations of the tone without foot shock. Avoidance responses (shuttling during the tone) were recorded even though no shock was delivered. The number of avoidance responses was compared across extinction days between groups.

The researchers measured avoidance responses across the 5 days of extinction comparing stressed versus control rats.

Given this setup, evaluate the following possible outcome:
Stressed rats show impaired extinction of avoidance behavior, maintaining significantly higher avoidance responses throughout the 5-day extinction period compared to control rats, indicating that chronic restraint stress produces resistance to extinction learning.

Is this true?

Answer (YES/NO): NO